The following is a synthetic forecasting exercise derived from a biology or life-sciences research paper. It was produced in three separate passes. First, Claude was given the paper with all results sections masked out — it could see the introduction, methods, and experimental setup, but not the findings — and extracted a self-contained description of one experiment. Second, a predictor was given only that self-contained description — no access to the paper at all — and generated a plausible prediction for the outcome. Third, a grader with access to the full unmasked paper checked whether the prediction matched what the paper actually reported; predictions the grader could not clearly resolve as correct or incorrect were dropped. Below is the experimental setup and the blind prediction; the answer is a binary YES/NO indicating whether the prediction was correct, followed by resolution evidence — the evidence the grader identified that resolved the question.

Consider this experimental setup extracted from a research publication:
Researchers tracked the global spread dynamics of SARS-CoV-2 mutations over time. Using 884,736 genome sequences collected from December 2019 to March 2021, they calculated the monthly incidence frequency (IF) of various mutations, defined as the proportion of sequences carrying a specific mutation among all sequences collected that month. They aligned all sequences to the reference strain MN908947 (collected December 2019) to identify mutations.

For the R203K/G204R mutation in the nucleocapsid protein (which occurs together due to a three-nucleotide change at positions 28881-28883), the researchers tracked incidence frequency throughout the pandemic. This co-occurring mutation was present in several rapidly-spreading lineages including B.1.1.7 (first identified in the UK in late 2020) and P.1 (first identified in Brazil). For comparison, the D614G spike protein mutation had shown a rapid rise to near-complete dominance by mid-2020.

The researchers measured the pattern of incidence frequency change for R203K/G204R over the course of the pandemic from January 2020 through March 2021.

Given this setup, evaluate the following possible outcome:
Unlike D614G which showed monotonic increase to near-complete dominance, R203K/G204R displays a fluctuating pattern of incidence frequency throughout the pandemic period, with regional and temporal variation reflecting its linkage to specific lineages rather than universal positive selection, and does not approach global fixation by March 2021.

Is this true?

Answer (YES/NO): NO